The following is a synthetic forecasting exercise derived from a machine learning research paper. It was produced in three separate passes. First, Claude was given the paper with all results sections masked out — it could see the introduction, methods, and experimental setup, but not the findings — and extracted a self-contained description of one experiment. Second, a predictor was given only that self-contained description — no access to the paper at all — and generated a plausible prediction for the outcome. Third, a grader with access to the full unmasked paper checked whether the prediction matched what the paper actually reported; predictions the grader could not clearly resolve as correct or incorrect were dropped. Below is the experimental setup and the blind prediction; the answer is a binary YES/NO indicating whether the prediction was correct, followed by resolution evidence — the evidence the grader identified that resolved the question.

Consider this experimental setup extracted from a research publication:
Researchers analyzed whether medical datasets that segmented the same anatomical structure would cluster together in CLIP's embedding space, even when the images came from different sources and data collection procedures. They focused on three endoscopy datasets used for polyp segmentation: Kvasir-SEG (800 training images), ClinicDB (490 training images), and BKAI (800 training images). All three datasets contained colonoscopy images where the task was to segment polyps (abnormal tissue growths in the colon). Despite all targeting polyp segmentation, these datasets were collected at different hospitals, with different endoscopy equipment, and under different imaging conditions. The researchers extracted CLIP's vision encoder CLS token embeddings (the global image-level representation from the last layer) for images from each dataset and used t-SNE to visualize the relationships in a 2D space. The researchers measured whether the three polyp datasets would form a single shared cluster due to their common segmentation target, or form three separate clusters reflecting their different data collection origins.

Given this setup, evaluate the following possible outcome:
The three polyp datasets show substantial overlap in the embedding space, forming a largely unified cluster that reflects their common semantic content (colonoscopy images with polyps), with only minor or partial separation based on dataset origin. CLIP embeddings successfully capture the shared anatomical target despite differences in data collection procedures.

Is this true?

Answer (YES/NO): YES